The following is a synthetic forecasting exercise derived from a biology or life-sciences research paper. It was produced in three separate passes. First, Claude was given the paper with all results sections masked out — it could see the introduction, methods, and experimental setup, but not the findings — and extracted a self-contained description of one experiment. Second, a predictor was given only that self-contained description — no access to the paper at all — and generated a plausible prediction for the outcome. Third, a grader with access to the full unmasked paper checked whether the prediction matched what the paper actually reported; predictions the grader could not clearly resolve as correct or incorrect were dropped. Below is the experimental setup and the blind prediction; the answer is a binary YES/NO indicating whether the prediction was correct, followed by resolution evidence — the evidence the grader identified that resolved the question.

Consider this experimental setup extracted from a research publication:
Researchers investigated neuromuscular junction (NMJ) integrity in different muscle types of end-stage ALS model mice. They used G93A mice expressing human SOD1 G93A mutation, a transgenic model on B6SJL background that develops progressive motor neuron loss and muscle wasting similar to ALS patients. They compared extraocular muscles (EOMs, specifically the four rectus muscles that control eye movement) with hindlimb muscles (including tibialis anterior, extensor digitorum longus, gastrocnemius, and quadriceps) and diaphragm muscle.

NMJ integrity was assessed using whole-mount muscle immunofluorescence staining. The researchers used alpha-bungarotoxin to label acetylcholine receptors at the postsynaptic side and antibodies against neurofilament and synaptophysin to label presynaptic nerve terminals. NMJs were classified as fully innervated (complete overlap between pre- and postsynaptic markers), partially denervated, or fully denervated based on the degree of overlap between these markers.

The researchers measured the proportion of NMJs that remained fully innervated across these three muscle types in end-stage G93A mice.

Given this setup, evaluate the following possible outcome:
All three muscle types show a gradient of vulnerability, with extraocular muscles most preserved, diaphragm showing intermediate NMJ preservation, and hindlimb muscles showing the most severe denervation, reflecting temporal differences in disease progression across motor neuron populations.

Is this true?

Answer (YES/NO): YES